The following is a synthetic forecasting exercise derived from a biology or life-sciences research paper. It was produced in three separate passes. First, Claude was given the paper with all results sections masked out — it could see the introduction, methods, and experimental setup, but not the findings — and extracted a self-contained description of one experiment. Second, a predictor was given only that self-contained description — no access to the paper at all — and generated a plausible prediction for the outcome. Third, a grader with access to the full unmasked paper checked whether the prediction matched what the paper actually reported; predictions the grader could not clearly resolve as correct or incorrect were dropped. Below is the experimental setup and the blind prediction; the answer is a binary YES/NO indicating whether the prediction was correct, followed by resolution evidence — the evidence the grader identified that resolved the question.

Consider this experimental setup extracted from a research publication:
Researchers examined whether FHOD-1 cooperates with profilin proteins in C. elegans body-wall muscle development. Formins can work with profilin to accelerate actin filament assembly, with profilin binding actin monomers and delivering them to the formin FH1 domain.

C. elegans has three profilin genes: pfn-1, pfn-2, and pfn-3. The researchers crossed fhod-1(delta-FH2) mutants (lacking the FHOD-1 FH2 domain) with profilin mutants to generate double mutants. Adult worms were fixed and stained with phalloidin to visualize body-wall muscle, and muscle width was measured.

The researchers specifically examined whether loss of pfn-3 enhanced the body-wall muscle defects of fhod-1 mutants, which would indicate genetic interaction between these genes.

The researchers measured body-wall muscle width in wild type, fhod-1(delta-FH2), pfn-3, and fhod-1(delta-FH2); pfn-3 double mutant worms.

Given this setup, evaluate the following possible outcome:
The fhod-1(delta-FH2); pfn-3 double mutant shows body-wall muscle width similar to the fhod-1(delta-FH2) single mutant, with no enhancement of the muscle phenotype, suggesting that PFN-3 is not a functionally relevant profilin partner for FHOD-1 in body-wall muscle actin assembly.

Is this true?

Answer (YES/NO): NO